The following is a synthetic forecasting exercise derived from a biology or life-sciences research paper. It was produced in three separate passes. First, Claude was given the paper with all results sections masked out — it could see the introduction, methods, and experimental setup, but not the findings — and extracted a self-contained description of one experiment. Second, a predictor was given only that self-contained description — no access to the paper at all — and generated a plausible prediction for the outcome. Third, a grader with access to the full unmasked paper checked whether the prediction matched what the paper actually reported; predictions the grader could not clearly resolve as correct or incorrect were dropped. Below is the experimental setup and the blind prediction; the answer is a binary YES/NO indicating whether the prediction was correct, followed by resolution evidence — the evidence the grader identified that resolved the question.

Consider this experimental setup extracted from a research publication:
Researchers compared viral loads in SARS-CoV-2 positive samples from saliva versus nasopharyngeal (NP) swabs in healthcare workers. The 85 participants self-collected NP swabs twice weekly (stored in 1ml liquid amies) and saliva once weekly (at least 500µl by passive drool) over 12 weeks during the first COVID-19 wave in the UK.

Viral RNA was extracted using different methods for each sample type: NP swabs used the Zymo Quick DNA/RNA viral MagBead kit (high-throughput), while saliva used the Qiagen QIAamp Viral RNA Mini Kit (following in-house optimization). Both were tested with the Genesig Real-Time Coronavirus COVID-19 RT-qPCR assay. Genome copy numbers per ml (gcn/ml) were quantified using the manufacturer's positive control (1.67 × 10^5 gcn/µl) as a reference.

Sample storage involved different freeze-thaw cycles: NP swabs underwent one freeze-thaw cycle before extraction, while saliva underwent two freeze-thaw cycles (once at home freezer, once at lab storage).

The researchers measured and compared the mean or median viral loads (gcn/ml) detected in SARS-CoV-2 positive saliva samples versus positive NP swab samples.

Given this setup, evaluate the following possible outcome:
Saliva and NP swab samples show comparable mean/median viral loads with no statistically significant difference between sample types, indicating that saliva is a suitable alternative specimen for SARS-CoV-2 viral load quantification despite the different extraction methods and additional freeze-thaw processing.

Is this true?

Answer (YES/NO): YES